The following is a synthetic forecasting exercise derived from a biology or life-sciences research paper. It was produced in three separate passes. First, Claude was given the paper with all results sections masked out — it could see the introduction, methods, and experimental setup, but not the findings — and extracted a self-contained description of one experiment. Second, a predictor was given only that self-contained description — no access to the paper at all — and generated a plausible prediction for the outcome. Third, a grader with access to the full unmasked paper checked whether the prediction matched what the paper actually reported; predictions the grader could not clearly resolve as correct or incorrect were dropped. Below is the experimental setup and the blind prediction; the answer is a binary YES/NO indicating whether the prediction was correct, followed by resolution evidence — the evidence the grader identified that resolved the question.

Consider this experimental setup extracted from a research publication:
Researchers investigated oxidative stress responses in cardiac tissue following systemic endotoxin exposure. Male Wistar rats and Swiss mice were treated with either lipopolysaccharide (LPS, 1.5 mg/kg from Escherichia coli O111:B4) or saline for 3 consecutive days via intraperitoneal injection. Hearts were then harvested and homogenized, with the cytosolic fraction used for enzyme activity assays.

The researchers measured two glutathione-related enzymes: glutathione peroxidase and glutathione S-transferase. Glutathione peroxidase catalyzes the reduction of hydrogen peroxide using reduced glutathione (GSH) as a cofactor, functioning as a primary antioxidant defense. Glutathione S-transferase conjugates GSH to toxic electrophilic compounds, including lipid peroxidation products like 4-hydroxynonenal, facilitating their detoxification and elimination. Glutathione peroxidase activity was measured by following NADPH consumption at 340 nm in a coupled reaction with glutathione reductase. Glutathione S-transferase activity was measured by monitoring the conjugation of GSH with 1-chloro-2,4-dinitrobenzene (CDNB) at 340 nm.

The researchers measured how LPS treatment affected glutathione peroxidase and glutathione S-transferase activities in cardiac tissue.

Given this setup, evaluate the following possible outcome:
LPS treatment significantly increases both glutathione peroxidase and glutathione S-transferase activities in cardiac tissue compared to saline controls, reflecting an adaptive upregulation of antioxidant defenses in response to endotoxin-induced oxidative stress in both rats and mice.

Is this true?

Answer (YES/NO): NO